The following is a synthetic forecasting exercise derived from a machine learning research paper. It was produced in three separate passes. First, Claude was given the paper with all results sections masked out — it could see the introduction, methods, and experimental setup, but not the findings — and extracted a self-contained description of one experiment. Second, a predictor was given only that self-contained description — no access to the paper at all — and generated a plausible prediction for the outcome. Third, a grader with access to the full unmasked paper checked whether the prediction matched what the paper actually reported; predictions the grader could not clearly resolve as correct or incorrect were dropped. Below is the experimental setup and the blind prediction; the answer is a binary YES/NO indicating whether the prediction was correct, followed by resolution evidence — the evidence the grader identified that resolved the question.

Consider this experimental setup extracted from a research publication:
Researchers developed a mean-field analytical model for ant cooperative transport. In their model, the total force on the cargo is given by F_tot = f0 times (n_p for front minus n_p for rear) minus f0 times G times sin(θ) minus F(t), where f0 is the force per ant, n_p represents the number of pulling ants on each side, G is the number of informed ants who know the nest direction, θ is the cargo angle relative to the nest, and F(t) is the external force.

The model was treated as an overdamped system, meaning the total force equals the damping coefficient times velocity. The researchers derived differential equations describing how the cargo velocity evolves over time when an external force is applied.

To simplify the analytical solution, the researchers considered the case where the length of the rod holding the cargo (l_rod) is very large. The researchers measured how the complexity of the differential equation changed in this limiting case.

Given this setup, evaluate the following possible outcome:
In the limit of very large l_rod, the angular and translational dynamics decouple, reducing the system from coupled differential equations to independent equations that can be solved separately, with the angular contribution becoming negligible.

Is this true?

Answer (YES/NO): YES